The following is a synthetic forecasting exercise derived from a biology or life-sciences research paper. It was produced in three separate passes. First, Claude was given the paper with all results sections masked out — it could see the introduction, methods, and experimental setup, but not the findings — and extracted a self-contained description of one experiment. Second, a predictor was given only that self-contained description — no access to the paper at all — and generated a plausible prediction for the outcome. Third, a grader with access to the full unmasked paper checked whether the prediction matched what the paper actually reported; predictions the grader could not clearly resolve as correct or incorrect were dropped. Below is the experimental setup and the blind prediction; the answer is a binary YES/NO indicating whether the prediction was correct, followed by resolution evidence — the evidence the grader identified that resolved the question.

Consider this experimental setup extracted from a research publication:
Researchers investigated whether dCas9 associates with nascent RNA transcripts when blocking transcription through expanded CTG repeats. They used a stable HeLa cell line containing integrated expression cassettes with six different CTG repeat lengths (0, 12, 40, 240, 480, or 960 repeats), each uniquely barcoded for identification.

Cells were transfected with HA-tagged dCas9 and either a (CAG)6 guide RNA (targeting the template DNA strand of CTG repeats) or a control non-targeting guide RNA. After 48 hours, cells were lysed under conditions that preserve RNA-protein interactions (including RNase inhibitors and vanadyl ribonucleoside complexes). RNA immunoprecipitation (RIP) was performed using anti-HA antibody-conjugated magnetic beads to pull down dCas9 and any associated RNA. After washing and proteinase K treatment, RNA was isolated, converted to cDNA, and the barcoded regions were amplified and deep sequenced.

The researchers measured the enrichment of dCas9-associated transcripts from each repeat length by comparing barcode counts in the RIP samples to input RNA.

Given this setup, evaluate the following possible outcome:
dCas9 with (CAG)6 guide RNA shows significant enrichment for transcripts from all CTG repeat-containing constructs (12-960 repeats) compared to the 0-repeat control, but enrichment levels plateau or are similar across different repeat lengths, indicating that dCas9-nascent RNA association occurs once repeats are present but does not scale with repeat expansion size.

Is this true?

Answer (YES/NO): NO